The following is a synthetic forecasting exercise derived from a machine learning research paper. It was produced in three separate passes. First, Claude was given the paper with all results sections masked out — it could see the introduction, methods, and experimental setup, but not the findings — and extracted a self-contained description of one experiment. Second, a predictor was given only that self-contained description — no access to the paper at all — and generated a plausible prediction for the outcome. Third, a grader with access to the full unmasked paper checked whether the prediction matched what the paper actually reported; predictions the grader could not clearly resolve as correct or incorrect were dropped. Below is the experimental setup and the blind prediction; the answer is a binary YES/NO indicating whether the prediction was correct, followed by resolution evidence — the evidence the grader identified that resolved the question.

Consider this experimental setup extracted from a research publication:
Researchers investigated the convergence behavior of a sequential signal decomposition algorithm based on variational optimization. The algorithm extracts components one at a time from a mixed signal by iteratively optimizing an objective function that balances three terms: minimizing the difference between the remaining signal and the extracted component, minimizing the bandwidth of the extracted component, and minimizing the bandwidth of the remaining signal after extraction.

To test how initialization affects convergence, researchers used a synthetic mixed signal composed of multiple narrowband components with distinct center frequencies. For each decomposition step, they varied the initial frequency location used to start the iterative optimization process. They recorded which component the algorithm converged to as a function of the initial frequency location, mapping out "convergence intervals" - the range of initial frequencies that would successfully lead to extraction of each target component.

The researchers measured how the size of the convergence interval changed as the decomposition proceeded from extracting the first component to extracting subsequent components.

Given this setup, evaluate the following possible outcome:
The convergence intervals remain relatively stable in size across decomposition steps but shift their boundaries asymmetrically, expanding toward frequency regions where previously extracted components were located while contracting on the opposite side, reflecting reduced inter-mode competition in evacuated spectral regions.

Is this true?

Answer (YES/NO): NO